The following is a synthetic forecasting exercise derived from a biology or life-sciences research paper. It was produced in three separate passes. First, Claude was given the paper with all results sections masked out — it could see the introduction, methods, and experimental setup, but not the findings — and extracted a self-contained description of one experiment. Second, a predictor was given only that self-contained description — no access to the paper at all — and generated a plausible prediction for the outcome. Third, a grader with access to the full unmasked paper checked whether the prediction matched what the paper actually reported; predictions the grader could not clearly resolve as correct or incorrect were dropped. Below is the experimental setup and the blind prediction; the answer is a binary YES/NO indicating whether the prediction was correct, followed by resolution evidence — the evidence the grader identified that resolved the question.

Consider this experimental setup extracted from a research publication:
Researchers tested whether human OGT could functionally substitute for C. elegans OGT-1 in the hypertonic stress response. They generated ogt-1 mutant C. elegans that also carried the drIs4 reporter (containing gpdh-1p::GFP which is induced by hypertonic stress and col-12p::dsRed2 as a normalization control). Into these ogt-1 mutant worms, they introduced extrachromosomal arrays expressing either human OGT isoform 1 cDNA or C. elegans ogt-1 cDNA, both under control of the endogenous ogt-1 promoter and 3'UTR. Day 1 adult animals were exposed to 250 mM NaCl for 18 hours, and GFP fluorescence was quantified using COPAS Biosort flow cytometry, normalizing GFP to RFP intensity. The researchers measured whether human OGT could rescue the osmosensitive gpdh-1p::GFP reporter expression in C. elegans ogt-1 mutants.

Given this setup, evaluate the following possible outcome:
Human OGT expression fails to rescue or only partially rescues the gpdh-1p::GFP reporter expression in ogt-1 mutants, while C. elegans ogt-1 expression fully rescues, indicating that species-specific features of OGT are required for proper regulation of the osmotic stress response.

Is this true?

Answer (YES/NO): YES